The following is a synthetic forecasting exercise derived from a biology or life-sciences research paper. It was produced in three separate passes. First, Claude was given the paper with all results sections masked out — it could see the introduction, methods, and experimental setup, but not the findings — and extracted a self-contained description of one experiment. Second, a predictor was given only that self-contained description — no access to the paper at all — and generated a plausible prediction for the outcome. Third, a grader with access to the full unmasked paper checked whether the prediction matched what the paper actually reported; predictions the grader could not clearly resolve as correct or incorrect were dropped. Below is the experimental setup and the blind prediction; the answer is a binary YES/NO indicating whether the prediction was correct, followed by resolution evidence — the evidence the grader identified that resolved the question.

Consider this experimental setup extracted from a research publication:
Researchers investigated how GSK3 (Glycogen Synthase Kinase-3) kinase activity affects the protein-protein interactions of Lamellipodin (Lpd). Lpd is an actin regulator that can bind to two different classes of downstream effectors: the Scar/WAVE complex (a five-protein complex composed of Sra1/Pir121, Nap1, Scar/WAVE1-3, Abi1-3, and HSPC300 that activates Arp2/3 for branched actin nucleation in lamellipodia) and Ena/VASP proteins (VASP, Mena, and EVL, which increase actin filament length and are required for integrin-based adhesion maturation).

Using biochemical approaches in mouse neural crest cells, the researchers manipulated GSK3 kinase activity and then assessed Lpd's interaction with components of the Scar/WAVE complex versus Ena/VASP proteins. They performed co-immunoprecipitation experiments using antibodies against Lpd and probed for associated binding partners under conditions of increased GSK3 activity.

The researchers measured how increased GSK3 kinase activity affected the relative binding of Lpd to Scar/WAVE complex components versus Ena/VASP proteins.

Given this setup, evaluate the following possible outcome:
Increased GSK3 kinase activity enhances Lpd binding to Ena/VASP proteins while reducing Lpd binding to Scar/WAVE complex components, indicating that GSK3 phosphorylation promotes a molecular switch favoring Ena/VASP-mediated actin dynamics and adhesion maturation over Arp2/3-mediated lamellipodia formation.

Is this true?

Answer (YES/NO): NO